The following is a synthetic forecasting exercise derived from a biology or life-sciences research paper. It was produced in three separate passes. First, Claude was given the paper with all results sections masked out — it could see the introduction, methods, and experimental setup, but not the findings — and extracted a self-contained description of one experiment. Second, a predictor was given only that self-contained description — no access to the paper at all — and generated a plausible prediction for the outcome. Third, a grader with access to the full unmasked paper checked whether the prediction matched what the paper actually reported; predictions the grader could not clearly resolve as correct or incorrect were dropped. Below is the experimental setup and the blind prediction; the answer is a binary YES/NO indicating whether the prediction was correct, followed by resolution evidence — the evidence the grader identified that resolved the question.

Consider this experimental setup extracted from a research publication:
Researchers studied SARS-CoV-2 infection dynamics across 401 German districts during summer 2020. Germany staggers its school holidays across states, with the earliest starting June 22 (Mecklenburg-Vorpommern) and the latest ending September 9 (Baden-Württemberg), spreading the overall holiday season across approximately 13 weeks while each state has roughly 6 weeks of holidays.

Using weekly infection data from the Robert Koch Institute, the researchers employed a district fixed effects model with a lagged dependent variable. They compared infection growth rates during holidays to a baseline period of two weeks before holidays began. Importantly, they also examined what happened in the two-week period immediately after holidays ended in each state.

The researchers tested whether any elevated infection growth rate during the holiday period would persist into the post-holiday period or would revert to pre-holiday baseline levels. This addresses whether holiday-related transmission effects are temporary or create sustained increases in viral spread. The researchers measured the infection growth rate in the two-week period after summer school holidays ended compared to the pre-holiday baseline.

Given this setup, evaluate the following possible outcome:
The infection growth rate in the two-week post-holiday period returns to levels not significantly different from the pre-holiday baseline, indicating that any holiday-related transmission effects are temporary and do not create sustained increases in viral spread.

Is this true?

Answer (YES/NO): NO